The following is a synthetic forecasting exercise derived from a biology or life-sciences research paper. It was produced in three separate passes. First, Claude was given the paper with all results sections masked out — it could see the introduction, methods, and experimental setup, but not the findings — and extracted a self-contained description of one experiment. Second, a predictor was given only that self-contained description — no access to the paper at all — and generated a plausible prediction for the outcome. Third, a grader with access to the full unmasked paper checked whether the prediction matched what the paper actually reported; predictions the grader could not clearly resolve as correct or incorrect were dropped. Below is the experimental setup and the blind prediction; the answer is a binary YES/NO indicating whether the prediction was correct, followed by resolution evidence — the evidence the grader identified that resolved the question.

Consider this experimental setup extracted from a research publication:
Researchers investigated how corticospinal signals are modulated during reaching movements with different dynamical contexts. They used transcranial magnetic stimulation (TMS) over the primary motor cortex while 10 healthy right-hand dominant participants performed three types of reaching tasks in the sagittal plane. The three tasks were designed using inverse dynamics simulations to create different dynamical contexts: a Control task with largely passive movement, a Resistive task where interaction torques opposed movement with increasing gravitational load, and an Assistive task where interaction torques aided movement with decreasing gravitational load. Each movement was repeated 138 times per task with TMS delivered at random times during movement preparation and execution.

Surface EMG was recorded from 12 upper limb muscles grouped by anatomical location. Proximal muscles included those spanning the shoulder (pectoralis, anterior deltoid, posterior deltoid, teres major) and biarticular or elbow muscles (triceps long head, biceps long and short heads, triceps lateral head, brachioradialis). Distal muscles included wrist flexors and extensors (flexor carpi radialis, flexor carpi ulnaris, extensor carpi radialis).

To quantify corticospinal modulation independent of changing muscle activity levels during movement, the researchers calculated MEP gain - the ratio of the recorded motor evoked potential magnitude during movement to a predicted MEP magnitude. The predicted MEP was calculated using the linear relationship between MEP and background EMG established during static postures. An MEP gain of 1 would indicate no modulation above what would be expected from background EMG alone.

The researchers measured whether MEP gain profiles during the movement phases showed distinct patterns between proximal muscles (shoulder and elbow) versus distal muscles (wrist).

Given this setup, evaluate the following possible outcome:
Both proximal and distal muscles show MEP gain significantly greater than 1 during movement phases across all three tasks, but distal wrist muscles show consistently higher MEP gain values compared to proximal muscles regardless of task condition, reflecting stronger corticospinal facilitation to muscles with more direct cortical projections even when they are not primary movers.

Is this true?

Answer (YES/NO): NO